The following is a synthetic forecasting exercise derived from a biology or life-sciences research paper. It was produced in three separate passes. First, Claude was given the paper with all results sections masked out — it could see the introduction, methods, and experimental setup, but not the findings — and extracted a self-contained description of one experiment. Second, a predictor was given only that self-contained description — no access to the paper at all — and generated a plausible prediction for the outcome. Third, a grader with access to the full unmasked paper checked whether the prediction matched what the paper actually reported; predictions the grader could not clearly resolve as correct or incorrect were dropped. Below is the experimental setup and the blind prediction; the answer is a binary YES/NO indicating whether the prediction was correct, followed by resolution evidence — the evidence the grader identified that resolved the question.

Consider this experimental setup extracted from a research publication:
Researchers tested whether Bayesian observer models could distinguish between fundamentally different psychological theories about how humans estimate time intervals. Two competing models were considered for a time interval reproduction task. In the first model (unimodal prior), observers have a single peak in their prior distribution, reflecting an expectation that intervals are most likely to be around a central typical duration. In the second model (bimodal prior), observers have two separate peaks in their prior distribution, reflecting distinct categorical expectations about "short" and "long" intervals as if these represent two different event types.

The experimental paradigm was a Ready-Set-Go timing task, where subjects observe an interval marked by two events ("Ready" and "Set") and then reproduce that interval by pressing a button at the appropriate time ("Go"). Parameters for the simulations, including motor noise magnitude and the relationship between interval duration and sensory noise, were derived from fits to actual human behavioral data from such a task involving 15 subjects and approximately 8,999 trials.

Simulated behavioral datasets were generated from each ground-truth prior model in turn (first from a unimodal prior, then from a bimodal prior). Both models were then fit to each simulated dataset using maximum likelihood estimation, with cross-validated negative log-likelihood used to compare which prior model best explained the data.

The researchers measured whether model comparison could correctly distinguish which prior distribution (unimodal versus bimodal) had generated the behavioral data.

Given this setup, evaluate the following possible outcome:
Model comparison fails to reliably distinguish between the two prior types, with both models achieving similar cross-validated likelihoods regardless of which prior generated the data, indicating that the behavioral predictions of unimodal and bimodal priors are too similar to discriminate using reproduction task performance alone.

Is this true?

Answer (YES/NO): NO